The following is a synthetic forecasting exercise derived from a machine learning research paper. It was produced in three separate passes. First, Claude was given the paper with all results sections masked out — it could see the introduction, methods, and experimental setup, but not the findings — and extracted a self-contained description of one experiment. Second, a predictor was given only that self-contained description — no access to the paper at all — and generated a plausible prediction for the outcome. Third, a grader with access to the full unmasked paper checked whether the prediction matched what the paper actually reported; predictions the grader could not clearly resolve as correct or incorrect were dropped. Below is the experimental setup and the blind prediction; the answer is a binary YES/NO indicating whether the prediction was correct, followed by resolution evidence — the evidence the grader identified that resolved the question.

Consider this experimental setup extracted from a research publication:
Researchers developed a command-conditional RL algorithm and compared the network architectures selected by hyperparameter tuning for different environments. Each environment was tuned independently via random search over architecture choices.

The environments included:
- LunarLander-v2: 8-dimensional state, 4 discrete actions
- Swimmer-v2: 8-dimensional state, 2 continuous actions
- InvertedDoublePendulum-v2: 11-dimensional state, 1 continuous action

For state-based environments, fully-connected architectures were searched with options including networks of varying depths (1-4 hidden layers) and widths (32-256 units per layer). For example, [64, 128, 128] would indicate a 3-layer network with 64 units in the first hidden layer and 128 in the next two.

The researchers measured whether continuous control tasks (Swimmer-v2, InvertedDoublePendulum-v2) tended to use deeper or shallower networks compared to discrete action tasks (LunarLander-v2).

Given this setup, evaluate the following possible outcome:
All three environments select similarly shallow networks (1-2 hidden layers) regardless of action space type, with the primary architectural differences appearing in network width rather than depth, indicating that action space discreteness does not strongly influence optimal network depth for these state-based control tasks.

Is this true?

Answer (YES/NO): NO